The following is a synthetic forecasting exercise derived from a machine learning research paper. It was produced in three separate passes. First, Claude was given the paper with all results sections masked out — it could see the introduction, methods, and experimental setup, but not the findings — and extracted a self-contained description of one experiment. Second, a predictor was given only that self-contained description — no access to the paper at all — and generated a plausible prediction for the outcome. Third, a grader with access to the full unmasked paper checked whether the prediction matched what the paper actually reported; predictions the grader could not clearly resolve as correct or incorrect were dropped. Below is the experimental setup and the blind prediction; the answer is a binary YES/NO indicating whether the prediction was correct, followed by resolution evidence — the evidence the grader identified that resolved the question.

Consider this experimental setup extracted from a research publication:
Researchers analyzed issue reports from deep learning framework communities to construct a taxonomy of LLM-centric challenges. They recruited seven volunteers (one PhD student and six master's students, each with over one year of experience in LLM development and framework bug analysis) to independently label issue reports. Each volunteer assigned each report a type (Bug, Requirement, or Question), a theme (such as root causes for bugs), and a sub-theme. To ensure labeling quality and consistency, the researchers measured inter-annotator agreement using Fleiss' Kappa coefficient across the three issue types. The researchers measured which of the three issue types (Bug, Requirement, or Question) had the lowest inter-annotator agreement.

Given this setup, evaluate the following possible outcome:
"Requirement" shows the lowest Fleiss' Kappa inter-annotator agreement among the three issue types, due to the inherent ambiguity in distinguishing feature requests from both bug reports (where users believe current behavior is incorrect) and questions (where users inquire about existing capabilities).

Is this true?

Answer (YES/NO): NO